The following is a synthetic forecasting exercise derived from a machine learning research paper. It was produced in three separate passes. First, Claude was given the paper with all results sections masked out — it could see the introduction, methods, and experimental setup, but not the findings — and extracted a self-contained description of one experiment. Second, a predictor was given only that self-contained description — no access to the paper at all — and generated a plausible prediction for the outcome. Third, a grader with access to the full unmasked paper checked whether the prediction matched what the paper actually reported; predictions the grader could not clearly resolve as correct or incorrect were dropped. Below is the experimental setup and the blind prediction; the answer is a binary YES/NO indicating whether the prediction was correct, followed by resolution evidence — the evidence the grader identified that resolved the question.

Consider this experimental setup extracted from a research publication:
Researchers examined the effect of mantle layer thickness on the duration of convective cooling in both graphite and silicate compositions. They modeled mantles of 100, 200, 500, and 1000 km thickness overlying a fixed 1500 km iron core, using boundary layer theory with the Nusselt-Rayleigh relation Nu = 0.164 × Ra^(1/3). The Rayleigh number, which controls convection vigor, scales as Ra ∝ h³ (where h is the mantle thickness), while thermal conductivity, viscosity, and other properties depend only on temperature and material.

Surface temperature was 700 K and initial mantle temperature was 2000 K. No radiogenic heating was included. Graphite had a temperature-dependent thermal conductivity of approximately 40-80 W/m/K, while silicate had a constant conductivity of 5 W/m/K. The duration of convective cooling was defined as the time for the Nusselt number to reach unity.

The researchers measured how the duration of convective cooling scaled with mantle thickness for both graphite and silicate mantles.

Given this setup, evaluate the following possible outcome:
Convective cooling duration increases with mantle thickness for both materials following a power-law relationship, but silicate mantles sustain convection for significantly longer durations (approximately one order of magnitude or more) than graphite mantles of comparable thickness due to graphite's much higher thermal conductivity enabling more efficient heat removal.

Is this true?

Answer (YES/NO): YES